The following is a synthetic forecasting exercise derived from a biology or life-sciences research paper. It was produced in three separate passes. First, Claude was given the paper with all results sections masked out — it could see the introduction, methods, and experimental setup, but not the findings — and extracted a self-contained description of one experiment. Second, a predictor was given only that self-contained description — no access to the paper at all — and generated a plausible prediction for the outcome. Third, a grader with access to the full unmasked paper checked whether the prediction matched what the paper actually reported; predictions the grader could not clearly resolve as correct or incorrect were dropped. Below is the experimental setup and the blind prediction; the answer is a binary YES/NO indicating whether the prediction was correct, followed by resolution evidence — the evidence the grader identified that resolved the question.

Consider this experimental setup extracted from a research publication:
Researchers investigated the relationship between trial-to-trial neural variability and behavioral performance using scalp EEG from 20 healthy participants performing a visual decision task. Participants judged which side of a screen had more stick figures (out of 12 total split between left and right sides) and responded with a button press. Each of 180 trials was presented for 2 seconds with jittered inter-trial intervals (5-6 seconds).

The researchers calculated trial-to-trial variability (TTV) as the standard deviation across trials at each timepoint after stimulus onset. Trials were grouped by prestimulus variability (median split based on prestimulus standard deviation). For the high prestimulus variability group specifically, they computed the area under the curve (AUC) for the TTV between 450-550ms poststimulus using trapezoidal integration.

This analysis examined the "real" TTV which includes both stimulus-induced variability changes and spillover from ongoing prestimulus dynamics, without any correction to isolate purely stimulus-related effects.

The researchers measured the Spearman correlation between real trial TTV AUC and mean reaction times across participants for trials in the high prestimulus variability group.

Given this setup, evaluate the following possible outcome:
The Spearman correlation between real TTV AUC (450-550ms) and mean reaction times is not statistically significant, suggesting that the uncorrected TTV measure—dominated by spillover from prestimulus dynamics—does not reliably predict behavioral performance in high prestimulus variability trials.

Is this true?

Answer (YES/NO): YES